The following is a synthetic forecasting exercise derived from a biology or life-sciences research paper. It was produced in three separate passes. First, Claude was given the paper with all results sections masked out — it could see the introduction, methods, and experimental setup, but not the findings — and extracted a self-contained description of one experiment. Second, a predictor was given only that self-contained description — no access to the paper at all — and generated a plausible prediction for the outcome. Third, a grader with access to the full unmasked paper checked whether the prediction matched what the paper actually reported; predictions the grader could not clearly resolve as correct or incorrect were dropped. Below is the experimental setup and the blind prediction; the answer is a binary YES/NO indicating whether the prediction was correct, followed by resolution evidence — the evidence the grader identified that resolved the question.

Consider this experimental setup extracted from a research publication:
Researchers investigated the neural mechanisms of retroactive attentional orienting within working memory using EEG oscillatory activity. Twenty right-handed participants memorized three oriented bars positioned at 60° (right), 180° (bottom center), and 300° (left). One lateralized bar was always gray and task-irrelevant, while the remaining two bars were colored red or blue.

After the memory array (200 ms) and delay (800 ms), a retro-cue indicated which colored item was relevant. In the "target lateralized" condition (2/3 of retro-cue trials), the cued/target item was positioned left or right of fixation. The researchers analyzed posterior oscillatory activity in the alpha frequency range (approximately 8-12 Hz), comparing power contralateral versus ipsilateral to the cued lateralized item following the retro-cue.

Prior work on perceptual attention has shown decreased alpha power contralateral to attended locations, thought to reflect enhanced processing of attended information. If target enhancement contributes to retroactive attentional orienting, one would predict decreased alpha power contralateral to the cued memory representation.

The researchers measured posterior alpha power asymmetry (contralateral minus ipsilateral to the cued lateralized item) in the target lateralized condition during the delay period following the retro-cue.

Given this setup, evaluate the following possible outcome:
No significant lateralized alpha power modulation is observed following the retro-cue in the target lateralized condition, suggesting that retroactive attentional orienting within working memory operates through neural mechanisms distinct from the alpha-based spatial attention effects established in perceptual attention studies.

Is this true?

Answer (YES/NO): YES